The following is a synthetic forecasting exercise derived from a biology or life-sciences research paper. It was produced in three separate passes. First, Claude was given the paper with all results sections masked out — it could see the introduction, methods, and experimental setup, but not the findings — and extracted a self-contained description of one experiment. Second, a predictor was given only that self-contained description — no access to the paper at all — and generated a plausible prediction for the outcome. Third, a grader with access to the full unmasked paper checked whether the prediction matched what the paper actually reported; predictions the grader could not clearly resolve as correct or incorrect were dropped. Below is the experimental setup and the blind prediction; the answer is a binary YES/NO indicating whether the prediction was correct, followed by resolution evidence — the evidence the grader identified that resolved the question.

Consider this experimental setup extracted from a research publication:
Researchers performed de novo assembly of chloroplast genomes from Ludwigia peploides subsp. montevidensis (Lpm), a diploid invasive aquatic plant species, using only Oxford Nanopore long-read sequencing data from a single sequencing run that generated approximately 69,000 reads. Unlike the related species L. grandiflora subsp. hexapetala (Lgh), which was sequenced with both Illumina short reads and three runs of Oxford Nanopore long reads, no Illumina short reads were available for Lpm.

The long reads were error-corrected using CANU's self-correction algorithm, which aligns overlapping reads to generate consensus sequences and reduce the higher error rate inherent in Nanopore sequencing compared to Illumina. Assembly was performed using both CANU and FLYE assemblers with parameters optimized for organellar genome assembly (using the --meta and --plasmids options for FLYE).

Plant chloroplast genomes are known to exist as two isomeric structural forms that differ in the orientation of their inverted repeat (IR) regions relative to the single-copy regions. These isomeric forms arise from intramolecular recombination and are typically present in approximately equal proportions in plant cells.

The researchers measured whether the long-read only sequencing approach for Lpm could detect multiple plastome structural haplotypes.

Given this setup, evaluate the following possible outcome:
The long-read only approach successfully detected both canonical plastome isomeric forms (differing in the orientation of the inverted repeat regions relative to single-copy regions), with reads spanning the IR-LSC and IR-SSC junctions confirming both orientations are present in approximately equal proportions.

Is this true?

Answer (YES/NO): NO